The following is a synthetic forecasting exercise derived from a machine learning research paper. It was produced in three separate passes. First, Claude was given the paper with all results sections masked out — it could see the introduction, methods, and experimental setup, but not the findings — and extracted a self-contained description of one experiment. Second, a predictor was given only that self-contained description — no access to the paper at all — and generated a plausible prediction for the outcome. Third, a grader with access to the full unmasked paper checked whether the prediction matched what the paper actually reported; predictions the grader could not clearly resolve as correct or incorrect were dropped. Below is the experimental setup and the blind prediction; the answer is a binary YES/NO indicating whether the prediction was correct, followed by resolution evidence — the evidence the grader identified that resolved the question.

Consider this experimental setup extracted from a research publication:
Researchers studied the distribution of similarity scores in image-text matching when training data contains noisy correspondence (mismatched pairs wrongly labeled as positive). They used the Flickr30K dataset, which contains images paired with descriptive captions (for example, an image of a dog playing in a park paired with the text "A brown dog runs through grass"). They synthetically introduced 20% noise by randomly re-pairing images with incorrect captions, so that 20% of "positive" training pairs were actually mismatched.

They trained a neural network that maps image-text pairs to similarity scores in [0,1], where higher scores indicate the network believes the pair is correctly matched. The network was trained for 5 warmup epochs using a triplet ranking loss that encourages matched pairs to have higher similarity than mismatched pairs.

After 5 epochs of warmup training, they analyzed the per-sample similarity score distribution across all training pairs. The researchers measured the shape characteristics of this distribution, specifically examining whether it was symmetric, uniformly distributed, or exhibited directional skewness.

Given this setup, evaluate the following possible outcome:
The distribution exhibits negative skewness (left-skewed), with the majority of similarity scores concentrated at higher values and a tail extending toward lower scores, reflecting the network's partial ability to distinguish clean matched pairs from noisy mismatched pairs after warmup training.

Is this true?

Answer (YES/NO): YES